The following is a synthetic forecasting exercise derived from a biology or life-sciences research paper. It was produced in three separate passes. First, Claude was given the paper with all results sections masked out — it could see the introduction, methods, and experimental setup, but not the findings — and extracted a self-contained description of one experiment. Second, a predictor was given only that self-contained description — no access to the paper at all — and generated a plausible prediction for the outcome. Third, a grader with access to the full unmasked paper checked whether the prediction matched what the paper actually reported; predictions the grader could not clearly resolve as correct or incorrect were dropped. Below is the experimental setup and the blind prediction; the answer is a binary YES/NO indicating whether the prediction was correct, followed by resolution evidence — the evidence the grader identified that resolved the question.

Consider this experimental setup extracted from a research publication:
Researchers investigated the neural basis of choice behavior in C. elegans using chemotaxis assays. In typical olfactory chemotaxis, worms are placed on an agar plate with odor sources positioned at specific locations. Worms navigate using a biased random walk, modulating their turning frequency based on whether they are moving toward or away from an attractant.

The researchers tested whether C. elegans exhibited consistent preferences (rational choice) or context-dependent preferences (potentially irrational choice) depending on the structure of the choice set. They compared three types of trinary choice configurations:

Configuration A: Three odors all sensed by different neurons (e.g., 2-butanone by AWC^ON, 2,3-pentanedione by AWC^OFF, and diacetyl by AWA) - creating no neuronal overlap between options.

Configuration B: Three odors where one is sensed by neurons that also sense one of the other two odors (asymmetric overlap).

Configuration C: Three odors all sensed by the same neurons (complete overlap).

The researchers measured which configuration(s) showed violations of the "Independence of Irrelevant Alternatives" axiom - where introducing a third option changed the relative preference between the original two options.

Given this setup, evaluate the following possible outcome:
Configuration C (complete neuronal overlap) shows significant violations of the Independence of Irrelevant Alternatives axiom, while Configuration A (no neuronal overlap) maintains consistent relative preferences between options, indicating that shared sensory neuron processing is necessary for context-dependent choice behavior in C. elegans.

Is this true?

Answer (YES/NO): NO